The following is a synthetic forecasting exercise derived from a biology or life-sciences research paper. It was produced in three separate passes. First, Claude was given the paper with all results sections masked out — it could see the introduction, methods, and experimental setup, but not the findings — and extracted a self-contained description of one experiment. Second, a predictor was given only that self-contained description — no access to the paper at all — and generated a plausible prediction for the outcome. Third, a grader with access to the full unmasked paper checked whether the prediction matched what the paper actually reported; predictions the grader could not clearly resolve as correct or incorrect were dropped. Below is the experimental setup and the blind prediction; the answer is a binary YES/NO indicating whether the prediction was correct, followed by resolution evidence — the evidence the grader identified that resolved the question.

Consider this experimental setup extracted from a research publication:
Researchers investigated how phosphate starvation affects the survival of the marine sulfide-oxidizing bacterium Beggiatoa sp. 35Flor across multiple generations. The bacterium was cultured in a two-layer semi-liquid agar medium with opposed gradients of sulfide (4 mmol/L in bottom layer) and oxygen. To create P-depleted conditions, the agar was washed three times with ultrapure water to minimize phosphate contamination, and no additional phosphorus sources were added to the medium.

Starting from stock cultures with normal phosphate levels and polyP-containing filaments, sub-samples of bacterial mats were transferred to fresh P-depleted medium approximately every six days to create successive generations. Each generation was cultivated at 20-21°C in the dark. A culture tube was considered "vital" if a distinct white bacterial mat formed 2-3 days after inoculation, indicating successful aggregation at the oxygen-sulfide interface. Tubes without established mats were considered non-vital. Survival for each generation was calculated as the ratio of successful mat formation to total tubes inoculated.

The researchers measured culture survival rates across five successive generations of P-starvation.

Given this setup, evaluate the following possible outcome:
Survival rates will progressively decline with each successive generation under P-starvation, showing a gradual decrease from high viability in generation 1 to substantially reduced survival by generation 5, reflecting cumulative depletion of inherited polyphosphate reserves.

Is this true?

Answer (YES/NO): NO